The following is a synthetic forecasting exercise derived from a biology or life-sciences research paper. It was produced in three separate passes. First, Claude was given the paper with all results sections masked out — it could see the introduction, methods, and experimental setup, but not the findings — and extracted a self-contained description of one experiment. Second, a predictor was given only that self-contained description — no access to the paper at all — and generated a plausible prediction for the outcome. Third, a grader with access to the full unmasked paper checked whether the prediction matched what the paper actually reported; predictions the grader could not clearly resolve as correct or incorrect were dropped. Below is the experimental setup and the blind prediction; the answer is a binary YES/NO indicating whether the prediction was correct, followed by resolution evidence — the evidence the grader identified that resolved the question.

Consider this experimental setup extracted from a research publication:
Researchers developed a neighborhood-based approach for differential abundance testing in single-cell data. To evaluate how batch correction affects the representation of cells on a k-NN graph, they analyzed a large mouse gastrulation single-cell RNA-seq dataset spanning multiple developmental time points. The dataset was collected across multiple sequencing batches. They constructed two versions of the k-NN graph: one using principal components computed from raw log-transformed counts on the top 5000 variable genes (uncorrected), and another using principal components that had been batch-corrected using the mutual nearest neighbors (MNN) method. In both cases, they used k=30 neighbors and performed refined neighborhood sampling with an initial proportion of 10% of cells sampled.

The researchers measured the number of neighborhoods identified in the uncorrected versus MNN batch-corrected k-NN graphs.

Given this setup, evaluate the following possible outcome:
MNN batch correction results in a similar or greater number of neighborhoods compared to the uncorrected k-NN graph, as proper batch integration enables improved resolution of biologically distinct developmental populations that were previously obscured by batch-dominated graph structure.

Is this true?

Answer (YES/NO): NO